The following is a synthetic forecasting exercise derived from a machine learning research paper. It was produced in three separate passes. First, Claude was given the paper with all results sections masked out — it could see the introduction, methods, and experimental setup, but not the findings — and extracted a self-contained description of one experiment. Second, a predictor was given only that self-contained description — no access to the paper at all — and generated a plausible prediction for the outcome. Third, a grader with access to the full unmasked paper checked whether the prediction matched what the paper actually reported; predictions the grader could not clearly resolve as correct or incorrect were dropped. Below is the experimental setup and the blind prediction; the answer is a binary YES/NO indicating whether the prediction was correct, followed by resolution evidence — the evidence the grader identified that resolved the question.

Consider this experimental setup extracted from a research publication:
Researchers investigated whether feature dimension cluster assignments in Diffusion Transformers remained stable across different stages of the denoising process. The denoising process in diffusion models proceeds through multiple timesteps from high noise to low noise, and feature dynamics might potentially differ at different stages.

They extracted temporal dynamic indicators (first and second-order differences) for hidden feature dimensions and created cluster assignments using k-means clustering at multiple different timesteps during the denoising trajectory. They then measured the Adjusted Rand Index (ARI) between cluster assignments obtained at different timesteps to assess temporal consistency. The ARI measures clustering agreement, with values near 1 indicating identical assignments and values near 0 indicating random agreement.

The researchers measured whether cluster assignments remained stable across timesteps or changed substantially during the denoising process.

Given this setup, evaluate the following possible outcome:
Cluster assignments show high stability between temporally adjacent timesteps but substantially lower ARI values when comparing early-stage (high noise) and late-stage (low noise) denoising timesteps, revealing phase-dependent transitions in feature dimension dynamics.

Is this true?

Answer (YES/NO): NO